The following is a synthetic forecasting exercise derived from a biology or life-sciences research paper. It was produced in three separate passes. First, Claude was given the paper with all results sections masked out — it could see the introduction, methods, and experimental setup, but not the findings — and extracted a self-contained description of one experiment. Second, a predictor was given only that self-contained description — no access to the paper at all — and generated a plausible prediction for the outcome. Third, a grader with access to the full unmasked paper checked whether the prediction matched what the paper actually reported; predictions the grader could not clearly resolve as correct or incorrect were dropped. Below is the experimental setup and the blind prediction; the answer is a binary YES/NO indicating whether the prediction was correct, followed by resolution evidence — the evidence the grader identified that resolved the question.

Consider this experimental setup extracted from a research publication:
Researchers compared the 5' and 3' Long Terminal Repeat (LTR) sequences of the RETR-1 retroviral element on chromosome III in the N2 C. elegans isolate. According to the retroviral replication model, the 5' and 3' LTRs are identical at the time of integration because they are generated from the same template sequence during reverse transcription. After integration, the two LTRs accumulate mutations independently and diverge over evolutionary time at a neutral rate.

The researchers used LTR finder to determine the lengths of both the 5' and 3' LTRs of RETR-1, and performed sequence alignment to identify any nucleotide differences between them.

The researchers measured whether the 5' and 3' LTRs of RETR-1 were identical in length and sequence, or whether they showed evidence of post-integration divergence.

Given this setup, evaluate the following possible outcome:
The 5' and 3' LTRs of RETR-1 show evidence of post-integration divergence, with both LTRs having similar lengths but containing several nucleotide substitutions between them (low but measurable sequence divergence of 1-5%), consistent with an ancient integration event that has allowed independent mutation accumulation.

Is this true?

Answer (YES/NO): YES